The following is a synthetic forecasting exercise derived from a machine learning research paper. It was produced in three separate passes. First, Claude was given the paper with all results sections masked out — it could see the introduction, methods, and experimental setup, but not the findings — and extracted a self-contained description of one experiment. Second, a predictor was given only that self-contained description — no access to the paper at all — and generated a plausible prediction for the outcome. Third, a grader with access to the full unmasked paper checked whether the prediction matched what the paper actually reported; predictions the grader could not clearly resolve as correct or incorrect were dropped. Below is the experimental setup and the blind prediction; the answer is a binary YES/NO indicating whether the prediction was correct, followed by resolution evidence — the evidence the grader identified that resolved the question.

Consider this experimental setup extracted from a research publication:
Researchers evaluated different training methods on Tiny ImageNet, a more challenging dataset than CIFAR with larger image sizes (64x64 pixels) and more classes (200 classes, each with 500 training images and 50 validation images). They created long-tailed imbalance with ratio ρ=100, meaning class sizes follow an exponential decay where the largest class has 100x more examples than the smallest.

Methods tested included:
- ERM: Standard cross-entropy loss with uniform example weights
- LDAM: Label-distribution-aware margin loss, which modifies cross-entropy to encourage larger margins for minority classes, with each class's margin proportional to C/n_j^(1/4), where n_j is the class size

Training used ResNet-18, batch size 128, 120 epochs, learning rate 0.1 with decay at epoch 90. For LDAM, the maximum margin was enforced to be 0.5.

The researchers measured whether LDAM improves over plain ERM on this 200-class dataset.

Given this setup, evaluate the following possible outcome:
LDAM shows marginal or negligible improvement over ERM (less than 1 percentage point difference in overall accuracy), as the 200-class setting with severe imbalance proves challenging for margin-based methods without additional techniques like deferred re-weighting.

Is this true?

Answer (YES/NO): NO